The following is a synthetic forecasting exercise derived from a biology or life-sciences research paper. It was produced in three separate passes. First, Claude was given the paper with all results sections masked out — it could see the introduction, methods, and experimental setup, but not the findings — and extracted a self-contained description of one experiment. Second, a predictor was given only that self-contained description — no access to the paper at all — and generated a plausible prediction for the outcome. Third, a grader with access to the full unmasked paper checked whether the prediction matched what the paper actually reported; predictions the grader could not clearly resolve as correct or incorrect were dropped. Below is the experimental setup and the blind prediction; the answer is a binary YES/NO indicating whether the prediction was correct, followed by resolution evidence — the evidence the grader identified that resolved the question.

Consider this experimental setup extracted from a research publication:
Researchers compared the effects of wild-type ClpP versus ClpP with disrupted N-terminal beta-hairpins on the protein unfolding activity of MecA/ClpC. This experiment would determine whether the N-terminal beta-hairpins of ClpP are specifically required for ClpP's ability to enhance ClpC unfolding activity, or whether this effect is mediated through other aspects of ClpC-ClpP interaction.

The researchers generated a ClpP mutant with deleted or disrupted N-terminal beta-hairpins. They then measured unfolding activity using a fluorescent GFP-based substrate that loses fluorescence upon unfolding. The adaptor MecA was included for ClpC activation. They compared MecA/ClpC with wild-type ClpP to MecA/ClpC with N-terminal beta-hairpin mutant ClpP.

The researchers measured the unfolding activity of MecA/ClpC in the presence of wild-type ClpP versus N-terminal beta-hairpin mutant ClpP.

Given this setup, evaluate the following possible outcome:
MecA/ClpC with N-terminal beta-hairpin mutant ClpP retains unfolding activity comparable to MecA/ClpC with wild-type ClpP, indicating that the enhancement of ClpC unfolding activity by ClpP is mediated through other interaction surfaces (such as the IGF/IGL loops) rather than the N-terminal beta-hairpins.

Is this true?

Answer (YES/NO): NO